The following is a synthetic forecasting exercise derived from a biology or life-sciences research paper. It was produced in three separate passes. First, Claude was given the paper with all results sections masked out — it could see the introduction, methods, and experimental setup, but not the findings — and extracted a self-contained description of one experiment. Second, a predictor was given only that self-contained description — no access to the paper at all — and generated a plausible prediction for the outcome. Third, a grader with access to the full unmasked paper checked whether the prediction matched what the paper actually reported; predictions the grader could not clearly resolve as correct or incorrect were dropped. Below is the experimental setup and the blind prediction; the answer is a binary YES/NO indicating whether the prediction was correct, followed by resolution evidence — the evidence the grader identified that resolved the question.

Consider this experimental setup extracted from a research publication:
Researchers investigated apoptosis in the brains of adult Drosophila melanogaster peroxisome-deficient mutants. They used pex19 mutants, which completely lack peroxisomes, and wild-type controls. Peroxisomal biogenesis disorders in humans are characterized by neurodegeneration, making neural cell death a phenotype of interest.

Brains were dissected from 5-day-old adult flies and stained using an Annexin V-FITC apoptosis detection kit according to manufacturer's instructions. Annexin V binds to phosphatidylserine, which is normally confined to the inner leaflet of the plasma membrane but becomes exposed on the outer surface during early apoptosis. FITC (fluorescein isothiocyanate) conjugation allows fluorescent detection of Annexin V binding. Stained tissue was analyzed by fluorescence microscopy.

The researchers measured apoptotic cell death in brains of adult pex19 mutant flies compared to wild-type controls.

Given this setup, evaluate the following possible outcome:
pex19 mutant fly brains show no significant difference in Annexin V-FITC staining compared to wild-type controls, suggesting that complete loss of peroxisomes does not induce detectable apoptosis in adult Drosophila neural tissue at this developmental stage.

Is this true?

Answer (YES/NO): NO